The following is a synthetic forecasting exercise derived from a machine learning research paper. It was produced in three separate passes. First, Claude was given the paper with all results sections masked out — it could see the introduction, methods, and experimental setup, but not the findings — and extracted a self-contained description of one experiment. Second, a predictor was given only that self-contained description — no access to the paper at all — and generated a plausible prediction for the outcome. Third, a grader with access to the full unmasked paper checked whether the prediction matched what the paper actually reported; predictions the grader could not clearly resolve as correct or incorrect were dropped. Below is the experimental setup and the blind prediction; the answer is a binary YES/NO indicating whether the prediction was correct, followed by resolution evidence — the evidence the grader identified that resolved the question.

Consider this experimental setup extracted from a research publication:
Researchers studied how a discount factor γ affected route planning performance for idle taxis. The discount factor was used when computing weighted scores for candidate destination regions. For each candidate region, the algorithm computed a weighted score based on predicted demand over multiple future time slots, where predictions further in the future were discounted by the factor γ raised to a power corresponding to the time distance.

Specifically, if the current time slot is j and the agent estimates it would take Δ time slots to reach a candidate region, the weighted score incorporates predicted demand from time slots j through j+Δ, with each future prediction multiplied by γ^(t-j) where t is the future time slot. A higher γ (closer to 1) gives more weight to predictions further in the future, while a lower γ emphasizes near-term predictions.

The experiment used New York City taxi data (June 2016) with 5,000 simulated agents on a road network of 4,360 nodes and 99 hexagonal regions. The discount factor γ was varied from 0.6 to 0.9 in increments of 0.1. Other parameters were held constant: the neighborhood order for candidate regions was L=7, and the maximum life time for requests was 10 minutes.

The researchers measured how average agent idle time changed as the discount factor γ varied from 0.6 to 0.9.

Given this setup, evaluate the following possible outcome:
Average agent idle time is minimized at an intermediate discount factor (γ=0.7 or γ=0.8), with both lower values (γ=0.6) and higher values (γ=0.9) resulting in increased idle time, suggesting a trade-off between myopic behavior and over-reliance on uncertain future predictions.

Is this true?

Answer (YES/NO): NO